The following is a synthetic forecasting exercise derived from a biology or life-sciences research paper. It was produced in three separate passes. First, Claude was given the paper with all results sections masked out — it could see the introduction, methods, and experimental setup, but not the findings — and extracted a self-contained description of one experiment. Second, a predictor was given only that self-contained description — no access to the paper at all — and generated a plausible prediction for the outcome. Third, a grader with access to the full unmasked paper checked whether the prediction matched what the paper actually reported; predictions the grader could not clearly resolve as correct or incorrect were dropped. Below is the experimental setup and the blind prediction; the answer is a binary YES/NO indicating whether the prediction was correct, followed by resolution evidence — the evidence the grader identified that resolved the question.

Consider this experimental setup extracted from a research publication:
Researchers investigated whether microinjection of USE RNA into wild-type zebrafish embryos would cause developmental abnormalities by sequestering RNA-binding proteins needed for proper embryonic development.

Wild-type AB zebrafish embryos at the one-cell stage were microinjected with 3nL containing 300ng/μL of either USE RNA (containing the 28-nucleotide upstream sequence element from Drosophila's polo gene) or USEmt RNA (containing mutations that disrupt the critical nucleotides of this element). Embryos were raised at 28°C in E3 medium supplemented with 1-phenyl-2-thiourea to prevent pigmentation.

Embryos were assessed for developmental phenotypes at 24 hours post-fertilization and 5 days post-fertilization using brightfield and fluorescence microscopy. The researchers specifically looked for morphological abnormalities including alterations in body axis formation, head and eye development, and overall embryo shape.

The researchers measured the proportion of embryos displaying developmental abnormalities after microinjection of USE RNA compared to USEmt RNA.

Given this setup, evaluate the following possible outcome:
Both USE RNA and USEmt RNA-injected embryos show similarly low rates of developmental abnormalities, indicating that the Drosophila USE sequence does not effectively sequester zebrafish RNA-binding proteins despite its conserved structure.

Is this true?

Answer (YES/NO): NO